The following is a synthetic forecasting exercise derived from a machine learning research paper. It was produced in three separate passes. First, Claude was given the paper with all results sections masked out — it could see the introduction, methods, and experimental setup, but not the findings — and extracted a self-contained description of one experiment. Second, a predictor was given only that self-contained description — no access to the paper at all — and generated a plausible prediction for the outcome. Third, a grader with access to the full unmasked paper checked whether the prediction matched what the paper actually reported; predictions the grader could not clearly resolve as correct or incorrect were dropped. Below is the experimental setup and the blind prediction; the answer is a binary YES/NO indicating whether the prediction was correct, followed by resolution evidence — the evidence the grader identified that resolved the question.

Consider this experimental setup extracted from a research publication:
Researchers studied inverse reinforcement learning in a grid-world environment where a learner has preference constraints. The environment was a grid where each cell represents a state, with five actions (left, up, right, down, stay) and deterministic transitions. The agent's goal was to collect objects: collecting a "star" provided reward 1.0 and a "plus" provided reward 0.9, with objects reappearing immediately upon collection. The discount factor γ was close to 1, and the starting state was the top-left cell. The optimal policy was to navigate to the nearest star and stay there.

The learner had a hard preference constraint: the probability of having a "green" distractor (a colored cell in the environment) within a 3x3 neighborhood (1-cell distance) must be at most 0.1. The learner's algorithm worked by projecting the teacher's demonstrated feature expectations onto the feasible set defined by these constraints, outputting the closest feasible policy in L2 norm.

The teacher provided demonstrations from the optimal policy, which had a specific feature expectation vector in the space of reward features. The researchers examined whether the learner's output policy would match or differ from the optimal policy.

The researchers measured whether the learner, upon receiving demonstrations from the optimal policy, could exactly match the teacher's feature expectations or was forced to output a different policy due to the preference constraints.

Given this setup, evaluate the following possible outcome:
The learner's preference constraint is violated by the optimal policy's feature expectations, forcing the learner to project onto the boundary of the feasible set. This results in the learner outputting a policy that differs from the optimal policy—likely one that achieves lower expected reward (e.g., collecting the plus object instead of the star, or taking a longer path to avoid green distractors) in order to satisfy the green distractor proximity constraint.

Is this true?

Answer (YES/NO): YES